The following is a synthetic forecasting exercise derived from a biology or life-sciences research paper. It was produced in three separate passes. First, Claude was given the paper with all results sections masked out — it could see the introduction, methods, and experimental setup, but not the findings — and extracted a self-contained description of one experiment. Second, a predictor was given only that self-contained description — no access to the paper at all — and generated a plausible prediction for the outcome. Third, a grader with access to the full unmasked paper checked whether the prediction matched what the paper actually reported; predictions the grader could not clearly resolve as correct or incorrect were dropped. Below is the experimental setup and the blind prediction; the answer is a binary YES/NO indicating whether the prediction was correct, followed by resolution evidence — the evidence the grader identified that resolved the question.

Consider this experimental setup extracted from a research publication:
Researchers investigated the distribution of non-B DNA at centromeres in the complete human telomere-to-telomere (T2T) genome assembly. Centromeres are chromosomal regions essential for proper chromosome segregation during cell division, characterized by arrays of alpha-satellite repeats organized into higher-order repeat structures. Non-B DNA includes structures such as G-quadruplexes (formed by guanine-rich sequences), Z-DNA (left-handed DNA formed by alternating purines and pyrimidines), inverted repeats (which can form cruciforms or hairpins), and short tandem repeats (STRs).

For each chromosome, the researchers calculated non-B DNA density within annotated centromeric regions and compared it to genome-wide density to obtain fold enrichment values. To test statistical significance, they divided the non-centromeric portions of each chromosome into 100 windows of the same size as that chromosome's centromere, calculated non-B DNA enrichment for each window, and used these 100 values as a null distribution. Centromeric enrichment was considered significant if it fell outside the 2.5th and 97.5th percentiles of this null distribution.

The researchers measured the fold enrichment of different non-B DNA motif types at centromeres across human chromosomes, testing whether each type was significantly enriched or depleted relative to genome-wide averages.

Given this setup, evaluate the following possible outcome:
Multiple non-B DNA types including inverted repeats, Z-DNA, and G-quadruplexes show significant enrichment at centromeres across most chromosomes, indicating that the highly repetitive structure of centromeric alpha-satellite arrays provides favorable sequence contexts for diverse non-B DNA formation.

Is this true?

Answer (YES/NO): NO